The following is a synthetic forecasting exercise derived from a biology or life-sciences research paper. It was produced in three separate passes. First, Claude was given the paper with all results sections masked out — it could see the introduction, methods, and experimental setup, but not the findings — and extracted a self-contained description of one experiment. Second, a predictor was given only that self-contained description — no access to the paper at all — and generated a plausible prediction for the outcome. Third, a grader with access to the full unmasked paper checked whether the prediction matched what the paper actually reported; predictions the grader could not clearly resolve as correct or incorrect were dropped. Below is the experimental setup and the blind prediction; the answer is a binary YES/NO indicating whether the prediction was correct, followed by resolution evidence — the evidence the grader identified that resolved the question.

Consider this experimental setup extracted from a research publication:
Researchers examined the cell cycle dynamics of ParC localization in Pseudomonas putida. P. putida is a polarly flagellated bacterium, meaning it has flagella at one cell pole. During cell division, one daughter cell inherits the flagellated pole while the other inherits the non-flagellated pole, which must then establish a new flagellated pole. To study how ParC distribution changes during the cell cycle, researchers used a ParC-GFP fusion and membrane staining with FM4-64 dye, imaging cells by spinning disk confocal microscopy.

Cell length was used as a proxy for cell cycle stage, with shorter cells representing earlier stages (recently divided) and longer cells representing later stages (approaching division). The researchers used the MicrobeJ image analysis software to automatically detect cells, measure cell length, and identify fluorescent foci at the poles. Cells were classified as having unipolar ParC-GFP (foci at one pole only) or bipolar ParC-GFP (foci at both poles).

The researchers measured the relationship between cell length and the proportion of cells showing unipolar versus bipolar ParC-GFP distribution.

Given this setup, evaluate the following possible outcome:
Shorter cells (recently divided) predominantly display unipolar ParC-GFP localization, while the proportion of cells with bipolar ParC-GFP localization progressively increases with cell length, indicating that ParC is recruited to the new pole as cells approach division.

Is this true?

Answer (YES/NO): NO